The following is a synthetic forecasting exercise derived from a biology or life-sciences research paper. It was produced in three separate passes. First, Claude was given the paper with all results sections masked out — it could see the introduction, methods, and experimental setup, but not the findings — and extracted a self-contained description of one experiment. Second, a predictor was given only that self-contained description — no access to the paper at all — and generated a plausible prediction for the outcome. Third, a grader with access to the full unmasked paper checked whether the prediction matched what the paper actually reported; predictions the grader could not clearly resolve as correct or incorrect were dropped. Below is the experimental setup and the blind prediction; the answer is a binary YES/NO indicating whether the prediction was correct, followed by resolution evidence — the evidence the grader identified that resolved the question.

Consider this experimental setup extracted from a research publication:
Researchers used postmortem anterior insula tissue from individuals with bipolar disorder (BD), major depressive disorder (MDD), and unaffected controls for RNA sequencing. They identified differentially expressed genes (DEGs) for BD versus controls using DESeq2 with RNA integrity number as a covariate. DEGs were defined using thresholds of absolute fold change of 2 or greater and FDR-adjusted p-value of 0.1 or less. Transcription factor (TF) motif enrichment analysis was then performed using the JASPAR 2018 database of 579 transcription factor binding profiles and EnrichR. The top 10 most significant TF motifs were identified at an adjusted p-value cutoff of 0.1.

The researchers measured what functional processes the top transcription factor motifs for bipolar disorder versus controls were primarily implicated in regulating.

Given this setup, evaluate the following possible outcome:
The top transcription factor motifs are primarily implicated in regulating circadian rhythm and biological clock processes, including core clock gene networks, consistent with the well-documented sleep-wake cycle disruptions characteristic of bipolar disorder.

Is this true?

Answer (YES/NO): NO